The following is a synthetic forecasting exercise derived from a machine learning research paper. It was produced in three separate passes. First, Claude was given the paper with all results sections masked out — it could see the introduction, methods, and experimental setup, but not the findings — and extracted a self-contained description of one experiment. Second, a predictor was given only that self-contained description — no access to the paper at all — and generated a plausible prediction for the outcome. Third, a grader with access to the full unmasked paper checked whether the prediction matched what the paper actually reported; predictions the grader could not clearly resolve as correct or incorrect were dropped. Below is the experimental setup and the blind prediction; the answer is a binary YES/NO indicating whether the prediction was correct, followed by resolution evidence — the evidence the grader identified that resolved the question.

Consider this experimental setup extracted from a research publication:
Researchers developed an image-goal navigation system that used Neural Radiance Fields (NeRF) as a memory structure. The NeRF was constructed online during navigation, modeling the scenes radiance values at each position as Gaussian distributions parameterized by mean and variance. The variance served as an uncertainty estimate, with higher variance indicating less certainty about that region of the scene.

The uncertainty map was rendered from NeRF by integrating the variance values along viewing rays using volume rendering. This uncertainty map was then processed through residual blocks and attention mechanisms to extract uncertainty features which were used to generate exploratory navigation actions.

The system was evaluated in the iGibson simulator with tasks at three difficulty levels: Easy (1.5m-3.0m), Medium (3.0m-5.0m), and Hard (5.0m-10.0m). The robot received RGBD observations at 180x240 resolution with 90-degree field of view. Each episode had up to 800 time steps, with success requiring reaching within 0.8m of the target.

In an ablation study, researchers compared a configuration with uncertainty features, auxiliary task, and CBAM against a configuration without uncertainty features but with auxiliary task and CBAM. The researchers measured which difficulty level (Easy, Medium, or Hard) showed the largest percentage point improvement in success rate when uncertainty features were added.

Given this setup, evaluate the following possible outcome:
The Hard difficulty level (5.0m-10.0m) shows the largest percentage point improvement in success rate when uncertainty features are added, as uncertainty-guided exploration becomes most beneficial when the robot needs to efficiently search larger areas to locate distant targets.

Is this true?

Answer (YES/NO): NO